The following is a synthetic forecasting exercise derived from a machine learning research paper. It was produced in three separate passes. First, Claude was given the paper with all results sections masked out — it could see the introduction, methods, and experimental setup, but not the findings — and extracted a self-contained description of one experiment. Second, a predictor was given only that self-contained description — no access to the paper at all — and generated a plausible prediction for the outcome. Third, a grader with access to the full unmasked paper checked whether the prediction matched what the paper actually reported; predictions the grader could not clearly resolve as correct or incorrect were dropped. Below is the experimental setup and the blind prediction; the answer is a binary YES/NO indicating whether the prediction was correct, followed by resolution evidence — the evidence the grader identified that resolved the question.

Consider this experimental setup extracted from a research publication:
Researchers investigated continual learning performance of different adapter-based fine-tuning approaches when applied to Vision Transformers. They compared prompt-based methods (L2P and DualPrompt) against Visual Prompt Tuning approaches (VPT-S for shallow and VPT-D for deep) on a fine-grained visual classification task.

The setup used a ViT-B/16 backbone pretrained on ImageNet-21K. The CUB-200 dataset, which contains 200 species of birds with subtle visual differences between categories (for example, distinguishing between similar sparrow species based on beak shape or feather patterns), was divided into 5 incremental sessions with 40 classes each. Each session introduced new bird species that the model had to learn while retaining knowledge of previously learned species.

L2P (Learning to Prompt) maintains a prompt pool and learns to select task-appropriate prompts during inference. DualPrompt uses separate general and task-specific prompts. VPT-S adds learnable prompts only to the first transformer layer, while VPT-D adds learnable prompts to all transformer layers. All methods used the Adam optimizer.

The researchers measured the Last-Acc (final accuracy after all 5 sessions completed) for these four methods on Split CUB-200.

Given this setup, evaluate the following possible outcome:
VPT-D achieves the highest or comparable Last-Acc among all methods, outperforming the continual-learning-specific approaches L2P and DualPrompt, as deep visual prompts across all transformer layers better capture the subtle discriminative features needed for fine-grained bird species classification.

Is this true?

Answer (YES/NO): YES